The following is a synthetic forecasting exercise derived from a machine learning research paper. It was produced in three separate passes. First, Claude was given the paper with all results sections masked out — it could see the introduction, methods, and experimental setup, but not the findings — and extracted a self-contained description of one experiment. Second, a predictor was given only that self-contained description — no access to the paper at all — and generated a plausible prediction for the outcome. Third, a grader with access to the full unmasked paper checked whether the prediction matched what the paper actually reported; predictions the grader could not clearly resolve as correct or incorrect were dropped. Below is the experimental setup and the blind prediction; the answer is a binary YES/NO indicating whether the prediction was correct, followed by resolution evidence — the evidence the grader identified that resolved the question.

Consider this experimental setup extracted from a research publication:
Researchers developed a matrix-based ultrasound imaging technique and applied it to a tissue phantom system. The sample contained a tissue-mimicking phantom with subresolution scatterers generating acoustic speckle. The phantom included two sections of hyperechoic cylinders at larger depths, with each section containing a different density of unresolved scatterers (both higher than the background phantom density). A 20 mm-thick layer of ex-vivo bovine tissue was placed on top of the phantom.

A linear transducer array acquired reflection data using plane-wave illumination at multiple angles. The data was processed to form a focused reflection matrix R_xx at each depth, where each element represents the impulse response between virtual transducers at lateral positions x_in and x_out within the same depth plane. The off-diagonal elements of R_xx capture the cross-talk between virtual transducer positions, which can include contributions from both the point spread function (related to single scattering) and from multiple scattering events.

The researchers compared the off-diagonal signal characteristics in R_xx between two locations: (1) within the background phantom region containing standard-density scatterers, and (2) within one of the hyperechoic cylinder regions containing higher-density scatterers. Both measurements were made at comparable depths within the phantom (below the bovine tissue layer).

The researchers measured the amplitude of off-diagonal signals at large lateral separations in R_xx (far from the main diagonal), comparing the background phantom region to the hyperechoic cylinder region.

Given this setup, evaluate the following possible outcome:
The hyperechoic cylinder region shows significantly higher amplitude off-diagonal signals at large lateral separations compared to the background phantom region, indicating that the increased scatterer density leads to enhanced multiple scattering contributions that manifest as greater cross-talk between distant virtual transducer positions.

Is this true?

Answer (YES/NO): YES